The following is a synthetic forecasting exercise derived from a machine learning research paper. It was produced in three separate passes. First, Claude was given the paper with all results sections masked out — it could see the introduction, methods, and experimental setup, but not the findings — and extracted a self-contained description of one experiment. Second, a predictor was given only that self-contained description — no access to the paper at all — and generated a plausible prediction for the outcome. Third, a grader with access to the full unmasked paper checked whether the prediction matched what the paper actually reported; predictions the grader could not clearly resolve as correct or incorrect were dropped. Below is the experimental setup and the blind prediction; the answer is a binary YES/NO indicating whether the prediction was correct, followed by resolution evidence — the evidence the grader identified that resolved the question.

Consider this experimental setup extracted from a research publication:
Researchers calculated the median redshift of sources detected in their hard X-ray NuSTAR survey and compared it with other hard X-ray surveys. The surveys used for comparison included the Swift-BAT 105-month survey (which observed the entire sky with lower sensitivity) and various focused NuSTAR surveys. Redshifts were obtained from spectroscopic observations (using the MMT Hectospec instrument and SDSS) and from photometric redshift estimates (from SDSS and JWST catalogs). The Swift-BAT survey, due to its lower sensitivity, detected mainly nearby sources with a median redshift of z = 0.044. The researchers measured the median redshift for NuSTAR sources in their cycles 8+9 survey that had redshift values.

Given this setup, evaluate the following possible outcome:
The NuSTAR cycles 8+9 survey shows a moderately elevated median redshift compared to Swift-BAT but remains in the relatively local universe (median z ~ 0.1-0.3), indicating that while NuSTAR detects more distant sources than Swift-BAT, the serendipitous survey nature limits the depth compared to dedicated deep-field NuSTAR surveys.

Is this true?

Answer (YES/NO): NO